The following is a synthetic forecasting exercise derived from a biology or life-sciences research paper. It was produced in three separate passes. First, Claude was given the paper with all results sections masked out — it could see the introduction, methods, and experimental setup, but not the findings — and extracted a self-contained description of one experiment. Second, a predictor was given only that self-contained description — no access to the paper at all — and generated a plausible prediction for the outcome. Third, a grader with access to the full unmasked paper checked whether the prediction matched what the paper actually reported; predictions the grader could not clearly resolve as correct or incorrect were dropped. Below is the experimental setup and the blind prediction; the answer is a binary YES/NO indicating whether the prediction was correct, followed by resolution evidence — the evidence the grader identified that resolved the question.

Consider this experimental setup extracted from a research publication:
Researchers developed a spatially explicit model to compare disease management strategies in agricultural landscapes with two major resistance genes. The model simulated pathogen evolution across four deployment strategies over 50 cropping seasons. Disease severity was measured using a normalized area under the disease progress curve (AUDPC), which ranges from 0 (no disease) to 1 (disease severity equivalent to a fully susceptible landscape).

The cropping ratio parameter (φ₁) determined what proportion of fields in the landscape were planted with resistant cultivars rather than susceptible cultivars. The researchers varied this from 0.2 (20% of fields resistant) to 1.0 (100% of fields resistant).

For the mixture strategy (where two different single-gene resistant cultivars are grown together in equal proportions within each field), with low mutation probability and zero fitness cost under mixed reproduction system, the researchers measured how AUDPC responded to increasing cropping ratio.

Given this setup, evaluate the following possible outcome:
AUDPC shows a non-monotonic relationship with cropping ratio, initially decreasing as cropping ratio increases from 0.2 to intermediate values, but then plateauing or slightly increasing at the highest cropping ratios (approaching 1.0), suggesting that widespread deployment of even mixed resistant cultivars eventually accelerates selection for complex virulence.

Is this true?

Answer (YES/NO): NO